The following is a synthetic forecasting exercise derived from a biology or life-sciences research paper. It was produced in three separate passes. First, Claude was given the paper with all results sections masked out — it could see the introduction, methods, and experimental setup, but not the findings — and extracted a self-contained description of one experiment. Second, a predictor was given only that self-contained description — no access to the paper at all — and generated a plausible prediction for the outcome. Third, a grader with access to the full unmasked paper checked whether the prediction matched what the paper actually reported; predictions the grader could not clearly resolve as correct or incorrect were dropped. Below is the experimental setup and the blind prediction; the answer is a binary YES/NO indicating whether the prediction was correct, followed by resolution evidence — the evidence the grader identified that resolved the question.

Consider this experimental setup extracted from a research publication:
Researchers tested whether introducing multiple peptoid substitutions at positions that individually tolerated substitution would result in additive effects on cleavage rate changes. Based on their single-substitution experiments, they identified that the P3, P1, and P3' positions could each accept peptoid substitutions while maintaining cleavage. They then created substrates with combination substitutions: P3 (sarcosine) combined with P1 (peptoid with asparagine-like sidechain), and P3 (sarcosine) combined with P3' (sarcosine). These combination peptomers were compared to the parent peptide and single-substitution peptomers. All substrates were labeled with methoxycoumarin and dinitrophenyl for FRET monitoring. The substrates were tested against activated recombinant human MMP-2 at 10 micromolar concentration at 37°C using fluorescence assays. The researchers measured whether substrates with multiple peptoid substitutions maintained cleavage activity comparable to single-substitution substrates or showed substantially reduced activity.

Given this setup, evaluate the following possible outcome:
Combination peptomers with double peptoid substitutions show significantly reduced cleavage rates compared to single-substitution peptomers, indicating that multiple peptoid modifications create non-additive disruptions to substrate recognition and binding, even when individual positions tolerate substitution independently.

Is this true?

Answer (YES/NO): YES